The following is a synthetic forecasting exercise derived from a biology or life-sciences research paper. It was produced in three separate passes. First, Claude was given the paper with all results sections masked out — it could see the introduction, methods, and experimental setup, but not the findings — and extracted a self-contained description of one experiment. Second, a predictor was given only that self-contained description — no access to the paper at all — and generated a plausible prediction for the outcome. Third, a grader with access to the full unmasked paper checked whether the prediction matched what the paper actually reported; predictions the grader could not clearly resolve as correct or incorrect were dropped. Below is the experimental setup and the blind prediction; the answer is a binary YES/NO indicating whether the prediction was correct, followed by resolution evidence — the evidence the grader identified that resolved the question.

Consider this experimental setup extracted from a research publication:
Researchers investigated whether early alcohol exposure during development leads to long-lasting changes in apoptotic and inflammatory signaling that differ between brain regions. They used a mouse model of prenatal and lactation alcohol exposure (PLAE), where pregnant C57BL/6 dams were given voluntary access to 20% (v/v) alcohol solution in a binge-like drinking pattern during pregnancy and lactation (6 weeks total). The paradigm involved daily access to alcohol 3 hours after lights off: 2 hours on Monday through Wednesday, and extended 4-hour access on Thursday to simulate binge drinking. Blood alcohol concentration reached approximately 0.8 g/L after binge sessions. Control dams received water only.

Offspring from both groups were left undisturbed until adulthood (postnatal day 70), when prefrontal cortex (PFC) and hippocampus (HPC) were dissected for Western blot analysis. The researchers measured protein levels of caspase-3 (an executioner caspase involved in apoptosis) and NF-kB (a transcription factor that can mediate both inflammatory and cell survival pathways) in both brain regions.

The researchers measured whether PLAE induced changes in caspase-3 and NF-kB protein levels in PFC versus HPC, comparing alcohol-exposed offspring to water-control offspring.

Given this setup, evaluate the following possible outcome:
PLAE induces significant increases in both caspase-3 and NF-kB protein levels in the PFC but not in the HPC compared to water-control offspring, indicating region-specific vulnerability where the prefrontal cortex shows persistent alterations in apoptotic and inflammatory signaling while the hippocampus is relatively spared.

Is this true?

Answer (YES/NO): NO